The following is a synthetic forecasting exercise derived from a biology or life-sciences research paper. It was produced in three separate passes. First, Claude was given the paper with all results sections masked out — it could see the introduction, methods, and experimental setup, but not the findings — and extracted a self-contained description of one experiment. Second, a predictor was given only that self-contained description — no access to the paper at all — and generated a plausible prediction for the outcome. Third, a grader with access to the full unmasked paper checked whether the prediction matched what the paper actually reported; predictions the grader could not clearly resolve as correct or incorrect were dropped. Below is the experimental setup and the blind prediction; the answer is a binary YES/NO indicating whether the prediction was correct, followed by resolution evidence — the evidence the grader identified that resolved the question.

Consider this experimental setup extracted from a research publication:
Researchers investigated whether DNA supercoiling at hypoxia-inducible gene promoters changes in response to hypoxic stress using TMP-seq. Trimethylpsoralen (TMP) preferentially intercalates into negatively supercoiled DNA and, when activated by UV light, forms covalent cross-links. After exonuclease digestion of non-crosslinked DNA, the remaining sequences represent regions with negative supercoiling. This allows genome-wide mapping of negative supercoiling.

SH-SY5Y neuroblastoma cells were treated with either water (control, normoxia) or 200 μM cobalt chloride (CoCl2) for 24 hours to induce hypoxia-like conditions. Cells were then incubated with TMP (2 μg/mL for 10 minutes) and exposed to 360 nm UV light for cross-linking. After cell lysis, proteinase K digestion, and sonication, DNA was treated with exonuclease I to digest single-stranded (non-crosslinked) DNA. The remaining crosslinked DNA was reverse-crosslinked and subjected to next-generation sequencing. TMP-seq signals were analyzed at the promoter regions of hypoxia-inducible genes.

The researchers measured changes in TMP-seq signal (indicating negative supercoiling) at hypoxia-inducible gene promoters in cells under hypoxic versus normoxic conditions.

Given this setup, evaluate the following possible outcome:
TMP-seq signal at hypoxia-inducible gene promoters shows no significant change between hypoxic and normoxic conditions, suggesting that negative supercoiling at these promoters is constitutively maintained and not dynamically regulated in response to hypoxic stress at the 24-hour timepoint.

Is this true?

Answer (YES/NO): NO